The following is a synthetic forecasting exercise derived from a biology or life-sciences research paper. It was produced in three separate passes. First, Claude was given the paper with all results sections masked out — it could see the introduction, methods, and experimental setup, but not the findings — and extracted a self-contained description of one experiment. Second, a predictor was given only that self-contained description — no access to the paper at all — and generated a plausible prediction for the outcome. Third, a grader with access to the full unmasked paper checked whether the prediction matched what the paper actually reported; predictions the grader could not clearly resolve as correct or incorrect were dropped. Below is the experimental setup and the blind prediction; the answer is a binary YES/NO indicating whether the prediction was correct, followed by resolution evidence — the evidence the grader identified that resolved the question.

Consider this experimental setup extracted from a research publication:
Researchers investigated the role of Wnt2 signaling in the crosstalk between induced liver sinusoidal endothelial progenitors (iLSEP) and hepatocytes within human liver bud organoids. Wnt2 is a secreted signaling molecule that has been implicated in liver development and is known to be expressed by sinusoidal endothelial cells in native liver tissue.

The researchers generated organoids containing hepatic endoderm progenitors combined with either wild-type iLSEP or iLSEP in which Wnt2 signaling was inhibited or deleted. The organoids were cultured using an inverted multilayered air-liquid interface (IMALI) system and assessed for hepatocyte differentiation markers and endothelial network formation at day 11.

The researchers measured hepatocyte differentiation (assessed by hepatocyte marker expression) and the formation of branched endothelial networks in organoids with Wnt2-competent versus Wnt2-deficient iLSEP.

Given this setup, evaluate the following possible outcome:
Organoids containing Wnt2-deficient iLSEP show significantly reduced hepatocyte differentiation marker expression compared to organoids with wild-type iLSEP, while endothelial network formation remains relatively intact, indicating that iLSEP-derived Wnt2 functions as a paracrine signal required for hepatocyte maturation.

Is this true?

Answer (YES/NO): NO